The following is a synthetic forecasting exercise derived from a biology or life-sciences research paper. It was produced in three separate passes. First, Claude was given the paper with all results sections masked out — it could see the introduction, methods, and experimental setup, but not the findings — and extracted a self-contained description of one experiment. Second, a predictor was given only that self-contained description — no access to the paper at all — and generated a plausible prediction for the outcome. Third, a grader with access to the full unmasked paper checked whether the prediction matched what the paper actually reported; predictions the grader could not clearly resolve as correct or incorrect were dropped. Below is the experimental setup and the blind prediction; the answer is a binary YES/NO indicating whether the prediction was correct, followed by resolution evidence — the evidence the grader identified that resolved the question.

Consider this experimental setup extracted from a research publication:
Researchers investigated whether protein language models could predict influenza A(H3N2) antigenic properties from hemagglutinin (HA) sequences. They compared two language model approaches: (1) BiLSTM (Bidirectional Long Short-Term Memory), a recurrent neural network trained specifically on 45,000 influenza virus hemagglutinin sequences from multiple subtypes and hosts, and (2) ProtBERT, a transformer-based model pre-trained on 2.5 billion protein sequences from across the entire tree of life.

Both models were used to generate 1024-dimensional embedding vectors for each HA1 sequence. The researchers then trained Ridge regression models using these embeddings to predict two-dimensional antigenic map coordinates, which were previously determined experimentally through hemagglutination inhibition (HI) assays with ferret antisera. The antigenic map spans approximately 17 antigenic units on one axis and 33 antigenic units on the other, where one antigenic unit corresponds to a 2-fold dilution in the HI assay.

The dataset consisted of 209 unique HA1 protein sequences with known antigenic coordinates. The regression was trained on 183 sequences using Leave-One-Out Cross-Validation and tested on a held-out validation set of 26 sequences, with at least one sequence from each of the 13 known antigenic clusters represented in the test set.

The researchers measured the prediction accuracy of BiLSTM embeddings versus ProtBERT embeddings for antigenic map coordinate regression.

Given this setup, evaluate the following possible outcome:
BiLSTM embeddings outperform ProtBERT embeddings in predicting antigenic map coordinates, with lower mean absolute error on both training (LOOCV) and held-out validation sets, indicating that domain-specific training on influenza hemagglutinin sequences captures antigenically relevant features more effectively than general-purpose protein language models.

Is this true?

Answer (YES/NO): NO